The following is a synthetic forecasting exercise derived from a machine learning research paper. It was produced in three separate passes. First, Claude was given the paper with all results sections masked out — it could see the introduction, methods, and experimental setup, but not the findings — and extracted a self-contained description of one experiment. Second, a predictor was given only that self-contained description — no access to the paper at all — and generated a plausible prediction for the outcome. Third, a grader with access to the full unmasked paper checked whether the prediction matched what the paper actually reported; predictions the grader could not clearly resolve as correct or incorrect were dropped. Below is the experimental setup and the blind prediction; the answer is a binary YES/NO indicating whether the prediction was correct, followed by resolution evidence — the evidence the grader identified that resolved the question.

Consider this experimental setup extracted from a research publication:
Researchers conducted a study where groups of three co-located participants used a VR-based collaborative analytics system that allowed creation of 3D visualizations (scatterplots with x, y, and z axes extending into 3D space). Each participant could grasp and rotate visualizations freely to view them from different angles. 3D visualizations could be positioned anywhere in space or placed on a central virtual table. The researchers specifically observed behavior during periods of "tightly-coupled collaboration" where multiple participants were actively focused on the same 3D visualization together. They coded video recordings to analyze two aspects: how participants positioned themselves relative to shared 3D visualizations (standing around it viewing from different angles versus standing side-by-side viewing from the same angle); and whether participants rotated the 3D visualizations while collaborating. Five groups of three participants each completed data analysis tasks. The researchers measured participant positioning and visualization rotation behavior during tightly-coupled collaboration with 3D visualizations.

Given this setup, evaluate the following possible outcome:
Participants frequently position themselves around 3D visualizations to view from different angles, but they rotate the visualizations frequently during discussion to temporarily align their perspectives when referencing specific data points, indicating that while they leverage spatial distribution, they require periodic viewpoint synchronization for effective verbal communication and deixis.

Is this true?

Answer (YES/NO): NO